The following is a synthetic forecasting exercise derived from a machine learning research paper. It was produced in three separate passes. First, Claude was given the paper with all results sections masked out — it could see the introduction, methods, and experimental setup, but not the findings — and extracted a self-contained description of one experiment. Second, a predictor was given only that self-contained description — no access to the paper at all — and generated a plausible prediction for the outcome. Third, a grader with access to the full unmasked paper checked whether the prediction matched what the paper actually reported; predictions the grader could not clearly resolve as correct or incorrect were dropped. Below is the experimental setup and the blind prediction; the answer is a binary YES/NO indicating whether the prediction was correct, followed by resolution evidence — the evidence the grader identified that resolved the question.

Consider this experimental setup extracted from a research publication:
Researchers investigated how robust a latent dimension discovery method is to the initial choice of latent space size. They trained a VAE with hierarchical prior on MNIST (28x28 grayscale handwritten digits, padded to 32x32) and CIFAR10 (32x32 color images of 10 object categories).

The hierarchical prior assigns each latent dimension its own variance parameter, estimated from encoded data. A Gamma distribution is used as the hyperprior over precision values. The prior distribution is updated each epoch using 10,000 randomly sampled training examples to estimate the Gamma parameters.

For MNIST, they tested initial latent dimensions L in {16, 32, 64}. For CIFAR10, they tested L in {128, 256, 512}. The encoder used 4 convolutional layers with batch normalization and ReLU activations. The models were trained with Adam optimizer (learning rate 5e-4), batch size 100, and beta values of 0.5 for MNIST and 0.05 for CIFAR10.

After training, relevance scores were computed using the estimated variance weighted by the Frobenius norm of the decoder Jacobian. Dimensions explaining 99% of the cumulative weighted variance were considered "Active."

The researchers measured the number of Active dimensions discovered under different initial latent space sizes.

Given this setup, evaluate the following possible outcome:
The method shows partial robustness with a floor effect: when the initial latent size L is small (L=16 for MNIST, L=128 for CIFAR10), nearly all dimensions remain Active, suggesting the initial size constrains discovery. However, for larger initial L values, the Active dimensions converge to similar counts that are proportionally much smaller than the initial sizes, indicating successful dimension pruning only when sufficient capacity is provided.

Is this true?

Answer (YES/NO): NO